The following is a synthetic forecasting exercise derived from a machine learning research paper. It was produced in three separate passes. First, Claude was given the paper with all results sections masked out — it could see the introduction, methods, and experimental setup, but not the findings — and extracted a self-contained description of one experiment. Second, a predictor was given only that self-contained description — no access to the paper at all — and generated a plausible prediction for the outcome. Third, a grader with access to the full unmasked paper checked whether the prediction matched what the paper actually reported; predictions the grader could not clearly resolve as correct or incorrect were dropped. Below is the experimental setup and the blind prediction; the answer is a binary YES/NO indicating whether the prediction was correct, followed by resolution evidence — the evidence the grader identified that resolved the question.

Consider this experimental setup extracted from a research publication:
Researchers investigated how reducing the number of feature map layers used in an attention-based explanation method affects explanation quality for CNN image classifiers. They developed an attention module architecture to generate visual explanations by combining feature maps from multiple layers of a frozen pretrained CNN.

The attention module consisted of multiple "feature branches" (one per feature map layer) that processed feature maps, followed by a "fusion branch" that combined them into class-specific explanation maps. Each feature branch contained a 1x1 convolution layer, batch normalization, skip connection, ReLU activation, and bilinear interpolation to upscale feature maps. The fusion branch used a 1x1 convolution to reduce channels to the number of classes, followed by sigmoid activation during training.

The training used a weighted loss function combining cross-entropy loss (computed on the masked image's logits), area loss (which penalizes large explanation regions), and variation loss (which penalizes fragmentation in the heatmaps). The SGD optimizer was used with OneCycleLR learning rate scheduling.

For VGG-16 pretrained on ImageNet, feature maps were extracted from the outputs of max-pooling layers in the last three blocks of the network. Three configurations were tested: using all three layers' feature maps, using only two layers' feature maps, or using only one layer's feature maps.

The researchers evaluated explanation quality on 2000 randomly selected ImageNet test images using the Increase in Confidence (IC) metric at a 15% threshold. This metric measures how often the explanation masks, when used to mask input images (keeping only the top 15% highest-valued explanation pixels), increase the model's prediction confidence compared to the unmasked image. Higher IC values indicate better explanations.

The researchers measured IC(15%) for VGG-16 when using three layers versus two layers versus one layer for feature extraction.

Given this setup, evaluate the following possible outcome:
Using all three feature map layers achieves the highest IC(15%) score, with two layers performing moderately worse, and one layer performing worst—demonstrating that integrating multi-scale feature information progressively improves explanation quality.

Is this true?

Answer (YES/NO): NO